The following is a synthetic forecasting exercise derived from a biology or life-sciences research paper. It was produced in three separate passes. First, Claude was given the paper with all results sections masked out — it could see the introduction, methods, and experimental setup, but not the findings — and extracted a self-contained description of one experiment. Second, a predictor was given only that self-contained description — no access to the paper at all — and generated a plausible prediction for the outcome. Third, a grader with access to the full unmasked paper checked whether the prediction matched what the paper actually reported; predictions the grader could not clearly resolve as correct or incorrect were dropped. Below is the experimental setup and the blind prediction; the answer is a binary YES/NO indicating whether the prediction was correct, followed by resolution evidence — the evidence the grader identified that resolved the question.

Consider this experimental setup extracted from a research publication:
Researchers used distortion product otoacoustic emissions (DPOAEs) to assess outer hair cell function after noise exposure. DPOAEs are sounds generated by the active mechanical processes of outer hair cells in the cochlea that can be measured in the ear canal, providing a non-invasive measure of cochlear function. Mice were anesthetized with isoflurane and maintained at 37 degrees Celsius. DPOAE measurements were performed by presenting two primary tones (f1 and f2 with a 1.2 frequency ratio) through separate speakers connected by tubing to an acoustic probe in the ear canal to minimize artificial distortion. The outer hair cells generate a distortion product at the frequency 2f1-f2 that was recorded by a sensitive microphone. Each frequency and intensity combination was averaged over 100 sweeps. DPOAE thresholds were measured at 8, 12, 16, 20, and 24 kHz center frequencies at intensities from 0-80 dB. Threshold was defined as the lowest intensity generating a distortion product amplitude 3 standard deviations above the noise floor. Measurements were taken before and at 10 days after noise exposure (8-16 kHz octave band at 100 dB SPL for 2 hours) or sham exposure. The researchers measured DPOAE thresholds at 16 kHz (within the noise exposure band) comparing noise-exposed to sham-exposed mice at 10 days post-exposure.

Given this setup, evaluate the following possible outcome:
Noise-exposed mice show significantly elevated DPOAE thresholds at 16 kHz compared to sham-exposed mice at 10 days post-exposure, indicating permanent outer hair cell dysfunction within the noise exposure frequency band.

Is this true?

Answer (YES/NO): YES